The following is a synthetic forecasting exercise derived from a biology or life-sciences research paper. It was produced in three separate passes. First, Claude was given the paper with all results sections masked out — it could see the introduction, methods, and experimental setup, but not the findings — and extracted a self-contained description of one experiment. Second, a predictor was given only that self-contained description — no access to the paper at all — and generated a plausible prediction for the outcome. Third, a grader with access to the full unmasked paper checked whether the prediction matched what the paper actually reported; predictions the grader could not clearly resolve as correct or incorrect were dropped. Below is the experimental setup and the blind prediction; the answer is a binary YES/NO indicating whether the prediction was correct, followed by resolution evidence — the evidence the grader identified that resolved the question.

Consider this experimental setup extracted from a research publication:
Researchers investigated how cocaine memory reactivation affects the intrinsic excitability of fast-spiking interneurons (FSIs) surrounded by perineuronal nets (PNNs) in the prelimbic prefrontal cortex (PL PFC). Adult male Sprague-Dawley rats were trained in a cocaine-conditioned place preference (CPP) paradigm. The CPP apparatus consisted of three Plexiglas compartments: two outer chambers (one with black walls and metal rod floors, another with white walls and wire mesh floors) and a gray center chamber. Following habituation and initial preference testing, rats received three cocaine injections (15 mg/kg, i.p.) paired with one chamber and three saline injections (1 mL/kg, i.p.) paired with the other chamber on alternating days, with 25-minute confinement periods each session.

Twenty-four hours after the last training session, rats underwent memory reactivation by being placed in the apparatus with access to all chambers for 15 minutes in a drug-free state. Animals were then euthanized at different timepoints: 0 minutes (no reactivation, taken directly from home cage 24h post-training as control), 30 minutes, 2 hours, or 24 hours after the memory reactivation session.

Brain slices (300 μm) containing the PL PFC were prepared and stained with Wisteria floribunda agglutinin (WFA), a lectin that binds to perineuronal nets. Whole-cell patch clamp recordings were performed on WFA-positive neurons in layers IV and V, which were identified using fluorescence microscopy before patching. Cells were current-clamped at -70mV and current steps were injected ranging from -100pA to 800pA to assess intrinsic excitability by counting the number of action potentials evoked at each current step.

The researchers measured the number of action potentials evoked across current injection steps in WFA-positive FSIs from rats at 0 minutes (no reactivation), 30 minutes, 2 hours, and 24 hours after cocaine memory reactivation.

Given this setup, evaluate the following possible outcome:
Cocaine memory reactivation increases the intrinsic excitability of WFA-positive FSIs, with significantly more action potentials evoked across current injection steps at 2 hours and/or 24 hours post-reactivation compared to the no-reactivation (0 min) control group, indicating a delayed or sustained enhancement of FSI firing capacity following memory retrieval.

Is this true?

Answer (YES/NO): NO